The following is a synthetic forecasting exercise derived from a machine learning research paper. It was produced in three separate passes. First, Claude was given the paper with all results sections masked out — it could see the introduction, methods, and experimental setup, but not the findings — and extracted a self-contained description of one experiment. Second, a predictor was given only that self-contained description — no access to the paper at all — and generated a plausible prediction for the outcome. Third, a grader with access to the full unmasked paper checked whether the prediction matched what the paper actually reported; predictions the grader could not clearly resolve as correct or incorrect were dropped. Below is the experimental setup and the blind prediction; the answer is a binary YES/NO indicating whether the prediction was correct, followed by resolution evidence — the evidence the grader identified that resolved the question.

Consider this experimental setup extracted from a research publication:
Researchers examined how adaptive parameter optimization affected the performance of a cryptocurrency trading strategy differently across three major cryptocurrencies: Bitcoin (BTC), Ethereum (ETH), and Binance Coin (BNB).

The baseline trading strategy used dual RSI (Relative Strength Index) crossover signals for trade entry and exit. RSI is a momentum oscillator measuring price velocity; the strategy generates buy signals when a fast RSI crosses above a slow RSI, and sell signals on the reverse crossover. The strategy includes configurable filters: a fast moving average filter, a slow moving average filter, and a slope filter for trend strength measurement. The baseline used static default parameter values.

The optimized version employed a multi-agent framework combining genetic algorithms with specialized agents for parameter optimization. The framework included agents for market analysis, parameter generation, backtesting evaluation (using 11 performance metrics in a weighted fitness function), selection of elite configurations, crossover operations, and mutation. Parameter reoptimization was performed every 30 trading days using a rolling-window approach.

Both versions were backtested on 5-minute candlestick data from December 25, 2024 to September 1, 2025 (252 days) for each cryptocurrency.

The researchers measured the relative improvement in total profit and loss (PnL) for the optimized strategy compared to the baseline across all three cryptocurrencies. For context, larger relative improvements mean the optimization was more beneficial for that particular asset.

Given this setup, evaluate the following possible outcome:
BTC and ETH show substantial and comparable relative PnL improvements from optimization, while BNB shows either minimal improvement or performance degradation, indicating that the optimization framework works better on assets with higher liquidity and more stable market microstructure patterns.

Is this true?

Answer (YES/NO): NO